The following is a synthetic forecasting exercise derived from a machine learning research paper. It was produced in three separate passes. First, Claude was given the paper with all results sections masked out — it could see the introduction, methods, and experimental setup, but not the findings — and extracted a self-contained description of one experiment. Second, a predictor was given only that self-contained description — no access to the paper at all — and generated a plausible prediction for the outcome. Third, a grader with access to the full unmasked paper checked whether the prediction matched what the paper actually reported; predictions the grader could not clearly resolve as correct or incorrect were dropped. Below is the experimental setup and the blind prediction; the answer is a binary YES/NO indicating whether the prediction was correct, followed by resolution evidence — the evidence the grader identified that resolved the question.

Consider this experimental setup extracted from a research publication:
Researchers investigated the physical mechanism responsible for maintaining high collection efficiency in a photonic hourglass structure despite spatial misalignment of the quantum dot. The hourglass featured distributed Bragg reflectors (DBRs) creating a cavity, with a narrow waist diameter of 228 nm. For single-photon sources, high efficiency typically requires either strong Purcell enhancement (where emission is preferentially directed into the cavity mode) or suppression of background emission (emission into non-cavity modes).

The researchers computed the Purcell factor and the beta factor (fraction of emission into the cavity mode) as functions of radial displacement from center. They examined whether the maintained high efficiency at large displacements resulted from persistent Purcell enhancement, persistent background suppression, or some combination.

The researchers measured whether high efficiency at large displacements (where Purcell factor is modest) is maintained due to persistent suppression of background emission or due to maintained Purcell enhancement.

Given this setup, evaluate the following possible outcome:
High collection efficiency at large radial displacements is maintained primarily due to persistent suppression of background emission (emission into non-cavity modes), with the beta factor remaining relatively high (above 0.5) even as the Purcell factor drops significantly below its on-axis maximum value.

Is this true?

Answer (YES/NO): YES